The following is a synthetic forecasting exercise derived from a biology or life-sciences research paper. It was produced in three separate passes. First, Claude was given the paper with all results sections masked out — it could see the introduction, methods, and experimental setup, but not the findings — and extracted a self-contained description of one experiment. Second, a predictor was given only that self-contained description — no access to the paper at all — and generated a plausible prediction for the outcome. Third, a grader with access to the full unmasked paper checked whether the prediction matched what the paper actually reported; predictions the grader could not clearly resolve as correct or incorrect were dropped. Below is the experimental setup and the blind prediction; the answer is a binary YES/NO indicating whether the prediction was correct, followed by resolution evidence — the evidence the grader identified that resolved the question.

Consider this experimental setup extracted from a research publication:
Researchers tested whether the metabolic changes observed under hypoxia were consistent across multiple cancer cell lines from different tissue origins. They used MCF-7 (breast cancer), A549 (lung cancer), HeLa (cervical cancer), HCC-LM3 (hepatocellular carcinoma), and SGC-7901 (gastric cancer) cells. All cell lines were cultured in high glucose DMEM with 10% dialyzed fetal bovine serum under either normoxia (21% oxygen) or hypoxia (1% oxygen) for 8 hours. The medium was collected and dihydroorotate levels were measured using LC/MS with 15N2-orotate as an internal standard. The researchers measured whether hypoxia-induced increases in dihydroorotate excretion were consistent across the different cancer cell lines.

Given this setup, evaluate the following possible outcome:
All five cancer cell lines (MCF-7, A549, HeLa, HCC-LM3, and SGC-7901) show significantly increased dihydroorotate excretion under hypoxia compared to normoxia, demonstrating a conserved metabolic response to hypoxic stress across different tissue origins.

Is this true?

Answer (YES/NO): YES